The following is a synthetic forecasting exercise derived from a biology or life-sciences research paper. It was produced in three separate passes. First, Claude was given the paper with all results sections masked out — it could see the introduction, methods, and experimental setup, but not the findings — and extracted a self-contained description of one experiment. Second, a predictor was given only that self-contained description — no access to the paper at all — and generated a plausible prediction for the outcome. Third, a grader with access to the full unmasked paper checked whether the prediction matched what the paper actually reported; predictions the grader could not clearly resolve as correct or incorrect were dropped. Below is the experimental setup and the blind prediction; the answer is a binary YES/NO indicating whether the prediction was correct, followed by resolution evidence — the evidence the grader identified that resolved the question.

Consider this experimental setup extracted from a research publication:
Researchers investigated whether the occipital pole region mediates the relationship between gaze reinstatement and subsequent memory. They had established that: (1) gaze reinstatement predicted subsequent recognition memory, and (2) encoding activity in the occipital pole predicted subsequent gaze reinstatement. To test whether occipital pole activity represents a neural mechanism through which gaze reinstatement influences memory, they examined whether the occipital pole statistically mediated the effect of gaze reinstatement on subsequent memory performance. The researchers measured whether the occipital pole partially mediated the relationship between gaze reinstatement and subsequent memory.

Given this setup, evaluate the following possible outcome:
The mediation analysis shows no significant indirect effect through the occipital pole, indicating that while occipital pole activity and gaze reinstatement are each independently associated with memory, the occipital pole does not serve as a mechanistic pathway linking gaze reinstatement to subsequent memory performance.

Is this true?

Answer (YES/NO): NO